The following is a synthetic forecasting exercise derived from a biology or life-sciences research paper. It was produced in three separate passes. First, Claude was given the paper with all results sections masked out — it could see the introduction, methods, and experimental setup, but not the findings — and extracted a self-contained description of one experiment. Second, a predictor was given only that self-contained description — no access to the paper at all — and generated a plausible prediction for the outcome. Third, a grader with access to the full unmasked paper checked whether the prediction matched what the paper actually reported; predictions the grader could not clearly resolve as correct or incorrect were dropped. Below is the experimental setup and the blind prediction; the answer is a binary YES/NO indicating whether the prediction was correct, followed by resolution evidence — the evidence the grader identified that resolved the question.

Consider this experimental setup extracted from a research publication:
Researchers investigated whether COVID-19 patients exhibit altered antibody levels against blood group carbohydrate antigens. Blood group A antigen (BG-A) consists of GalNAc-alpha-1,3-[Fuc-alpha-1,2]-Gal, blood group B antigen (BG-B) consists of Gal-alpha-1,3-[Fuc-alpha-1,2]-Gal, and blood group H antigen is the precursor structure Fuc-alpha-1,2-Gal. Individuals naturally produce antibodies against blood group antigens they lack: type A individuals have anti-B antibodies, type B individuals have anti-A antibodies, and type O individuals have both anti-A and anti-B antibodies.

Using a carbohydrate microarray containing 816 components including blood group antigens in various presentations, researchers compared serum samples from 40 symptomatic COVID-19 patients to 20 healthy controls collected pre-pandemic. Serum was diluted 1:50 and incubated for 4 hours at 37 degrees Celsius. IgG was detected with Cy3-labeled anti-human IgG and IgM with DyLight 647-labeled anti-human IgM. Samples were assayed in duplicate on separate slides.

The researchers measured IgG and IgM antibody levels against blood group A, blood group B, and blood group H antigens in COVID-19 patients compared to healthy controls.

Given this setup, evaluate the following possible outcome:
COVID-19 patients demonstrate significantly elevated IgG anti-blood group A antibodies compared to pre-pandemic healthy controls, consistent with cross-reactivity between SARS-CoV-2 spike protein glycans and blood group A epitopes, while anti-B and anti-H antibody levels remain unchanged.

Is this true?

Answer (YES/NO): NO